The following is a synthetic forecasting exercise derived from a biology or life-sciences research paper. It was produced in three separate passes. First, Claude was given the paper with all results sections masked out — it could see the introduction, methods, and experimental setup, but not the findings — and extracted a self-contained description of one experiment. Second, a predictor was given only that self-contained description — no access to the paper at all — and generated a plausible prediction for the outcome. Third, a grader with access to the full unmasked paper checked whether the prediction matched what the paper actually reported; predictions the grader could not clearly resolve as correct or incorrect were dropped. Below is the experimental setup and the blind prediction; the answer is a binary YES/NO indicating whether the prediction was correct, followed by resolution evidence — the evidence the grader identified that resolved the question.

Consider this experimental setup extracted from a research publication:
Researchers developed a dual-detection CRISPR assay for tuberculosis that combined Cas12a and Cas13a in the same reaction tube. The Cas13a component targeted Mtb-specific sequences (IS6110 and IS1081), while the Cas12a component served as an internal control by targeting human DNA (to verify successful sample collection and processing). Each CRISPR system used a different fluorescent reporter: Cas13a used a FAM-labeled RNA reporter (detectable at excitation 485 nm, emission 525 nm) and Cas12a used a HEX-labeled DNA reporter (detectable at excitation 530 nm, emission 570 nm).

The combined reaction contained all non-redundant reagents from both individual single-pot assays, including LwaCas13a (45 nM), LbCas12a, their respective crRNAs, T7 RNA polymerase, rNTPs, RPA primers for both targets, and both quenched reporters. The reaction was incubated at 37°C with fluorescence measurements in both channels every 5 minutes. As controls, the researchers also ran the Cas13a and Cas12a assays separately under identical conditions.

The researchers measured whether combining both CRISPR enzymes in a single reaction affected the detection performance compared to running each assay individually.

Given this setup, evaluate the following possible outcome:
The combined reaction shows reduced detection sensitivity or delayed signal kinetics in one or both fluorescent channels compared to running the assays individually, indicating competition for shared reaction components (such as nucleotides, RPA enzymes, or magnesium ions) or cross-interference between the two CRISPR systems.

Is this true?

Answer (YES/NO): YES